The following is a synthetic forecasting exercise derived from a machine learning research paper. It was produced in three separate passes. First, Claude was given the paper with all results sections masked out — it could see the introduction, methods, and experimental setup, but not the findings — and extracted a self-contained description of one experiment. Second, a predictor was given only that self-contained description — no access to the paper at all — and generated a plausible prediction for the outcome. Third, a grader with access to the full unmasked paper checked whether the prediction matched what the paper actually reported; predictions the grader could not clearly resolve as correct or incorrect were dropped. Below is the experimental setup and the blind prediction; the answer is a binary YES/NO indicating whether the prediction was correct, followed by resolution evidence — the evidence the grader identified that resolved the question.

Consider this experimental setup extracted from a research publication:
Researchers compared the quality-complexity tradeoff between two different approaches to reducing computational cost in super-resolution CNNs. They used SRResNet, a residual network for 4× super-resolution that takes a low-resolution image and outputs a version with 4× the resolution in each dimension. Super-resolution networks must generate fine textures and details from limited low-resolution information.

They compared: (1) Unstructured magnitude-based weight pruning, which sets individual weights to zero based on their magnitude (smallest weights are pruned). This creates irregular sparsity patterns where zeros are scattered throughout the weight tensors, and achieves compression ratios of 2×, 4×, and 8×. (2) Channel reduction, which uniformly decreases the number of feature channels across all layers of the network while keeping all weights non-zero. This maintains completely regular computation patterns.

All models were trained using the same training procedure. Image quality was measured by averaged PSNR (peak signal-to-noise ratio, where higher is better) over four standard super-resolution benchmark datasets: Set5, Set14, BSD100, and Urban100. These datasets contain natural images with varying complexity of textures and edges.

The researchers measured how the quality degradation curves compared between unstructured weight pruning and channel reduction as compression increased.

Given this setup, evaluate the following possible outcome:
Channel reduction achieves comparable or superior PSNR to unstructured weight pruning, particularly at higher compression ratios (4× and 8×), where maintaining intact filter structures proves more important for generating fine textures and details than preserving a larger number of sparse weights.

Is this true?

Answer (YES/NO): YES